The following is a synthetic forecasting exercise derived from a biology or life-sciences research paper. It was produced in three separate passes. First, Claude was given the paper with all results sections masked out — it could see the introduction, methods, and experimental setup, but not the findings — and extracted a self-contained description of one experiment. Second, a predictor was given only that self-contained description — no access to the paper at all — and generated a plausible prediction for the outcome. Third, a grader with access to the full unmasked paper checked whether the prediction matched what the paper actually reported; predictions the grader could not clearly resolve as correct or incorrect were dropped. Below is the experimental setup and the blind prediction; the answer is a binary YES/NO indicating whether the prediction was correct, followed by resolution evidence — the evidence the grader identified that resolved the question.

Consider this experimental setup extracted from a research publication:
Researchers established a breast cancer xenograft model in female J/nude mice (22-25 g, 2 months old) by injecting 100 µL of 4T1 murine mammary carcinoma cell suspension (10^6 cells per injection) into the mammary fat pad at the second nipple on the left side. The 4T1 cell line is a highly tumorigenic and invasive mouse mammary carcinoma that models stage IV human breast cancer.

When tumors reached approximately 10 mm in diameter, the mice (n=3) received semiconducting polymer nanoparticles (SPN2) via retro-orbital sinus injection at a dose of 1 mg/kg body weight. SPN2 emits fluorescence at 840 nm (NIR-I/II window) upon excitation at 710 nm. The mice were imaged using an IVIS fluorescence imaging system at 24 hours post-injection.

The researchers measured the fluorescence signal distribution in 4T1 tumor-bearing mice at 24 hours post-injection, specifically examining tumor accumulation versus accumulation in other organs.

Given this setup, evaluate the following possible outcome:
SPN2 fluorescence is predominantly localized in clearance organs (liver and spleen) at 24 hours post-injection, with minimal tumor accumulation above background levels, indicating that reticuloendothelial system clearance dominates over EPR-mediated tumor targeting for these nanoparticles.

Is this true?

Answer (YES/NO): NO